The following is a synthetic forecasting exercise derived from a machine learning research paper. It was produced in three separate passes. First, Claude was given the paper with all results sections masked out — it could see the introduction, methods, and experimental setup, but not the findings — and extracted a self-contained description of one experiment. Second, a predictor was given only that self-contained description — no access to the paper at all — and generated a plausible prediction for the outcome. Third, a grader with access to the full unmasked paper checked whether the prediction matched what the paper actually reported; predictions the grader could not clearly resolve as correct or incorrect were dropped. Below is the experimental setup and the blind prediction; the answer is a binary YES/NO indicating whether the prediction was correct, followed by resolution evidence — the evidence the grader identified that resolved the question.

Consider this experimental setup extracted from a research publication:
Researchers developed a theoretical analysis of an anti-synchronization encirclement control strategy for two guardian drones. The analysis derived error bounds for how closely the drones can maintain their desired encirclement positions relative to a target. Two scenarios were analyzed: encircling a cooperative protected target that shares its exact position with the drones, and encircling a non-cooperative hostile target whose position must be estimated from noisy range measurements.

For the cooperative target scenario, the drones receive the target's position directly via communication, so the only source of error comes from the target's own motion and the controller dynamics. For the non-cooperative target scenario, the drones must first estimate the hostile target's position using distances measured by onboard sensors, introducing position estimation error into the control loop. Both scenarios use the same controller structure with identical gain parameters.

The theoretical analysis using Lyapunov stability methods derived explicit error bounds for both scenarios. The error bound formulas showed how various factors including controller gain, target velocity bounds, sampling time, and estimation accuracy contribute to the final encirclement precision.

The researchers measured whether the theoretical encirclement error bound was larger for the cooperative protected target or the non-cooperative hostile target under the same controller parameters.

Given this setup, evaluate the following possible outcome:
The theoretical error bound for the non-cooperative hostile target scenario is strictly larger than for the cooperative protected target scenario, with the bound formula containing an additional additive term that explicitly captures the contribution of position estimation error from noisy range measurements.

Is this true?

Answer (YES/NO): YES